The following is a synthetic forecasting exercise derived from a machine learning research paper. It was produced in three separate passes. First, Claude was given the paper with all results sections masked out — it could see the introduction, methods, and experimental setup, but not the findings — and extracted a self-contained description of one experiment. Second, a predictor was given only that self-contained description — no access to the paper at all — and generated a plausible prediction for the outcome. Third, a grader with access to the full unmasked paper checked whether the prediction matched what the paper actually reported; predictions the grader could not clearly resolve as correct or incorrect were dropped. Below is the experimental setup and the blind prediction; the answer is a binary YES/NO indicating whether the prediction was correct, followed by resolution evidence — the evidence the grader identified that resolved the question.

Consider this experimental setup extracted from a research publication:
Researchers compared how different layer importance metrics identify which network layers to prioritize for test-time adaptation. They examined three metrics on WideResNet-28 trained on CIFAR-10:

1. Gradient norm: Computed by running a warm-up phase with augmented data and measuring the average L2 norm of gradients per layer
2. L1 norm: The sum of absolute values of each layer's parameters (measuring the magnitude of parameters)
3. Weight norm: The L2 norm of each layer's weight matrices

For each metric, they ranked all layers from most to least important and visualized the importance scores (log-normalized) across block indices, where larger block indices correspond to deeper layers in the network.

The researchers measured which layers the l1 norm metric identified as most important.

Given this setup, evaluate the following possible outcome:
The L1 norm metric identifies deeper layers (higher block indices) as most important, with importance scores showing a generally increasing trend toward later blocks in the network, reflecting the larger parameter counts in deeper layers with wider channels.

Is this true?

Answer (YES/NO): YES